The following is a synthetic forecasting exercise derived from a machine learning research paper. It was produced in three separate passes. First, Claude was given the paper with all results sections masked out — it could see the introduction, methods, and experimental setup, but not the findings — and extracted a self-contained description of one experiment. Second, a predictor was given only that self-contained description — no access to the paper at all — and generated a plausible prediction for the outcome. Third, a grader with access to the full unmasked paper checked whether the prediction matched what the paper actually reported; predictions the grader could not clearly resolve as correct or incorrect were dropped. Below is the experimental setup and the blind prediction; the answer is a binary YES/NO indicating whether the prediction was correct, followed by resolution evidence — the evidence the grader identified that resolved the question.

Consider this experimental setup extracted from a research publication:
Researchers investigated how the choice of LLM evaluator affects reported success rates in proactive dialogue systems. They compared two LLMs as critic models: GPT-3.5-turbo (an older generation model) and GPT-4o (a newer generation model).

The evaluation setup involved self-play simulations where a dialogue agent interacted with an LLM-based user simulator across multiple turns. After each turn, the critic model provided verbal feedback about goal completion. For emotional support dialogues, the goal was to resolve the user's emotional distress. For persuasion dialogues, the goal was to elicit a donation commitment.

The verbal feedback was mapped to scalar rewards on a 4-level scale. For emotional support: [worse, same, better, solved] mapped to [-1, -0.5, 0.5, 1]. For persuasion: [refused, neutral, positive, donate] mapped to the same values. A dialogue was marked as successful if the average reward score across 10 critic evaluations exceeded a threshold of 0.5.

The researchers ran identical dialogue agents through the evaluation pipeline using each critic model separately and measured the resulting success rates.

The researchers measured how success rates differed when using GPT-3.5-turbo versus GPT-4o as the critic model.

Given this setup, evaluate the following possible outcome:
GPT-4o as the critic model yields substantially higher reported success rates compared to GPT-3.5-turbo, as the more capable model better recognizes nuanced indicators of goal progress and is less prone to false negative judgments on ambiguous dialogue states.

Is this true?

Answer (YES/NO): NO